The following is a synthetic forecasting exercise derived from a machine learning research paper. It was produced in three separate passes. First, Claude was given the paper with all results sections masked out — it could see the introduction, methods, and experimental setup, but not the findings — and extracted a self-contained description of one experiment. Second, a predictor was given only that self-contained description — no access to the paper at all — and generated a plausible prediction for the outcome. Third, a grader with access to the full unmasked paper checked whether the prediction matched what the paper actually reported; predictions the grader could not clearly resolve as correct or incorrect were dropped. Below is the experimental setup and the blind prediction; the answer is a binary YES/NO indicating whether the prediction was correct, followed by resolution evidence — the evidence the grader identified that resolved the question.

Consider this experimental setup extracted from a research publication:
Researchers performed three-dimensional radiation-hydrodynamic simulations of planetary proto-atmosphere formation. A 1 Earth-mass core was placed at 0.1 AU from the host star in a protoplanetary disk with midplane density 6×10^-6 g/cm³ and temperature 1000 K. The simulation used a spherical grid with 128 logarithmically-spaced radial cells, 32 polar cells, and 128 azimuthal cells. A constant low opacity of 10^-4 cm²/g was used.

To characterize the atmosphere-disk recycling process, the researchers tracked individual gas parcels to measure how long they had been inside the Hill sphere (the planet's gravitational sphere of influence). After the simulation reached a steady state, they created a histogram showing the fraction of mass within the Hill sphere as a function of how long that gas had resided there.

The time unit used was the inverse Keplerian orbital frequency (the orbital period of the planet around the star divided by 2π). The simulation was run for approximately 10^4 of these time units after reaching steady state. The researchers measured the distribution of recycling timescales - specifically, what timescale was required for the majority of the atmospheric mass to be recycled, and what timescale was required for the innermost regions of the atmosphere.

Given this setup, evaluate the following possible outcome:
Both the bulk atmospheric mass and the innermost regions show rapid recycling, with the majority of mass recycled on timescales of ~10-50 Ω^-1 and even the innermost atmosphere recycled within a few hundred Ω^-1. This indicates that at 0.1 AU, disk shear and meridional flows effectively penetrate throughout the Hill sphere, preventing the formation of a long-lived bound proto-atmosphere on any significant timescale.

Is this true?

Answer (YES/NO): NO